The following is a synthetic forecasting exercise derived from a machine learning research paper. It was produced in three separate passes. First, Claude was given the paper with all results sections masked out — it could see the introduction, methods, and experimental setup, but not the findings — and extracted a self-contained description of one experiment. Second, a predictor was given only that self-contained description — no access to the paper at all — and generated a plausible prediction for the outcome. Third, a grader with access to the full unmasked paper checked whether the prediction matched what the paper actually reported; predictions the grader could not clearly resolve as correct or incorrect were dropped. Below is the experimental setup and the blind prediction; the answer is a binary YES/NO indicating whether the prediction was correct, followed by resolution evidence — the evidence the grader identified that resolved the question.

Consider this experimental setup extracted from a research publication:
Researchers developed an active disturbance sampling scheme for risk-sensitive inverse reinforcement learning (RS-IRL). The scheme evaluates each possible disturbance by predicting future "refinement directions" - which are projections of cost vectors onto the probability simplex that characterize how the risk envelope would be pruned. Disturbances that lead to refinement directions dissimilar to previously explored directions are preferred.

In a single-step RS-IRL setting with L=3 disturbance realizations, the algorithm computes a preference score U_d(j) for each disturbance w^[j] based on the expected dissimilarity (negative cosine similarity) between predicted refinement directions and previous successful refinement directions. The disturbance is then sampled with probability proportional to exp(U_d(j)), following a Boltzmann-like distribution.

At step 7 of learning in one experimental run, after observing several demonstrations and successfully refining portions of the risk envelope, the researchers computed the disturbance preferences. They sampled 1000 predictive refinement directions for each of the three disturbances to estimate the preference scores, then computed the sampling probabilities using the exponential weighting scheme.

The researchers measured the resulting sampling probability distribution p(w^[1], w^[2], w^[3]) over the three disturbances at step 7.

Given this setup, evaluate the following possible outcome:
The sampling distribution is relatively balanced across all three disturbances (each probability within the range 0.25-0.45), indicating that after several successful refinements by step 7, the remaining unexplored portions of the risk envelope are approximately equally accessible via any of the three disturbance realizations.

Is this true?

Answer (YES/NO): NO